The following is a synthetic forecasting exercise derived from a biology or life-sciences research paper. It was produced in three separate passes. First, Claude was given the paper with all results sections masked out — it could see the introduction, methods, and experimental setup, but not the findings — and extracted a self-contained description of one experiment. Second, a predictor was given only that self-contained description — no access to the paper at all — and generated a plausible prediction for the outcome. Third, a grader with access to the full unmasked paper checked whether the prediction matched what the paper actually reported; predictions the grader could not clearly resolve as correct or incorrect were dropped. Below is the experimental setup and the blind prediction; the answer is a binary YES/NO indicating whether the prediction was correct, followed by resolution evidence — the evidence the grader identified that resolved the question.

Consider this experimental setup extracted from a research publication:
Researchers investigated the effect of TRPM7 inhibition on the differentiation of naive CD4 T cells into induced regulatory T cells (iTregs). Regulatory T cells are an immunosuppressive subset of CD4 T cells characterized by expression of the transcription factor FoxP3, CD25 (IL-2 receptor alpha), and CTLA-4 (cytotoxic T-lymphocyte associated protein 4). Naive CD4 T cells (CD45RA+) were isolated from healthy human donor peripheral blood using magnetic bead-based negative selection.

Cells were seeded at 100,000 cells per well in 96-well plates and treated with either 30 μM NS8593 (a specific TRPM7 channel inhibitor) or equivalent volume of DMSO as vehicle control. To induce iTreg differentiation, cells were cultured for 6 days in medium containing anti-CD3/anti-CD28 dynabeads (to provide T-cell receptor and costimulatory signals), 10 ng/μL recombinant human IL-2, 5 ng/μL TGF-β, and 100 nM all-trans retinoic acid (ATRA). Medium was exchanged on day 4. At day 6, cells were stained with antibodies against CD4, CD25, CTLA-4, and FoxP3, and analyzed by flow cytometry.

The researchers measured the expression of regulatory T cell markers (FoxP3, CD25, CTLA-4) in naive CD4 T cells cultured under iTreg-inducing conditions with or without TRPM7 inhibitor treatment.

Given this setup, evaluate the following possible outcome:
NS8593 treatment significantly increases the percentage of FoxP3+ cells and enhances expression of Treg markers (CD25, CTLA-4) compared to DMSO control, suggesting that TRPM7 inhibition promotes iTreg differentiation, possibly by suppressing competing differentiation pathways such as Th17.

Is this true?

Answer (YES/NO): NO